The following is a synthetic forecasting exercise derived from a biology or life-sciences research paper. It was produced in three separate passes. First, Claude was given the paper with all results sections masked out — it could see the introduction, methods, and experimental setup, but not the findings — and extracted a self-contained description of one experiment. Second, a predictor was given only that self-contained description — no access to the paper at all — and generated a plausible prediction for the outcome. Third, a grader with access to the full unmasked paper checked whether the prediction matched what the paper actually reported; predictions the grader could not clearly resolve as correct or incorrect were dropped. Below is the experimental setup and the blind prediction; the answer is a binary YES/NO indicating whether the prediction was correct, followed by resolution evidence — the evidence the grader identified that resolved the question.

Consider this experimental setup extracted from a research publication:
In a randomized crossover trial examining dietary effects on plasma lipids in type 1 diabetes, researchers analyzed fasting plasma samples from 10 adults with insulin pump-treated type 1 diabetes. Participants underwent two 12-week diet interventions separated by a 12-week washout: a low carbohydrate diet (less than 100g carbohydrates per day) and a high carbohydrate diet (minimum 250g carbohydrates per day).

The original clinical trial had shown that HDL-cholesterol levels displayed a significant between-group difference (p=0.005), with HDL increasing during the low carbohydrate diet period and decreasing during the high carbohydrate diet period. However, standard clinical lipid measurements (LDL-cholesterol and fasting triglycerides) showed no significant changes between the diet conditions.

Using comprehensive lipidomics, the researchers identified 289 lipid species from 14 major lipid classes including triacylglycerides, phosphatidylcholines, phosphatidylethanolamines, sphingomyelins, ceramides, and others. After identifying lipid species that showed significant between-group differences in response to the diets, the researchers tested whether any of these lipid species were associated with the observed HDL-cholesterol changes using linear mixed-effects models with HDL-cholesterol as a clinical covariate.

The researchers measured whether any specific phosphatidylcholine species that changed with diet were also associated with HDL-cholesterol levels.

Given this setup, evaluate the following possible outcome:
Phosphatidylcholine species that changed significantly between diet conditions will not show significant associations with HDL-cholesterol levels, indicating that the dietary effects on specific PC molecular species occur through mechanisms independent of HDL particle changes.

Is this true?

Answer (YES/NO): NO